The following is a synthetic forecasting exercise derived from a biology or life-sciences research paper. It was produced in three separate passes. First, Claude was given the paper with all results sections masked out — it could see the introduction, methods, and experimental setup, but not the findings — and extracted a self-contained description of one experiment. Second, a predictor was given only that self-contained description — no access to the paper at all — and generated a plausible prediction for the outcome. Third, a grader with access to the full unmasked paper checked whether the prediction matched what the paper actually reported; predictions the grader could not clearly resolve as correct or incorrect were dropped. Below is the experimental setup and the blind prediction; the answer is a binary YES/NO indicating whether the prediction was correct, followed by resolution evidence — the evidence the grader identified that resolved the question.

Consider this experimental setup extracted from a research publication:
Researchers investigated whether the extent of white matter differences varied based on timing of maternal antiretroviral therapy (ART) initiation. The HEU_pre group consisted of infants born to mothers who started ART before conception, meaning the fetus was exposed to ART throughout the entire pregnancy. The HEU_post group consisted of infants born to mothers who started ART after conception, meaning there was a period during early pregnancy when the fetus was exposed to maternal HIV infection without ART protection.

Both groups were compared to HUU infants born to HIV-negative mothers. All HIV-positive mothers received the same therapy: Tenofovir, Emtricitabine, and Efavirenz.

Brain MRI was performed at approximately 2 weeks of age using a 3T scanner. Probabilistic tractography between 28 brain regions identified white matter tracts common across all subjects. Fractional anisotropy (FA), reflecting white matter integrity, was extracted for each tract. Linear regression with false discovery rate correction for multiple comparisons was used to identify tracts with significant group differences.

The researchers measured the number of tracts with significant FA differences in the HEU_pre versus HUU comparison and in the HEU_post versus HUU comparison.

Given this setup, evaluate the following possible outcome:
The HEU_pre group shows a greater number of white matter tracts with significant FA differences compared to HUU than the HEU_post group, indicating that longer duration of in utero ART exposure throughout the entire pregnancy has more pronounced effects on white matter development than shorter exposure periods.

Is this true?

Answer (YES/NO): NO